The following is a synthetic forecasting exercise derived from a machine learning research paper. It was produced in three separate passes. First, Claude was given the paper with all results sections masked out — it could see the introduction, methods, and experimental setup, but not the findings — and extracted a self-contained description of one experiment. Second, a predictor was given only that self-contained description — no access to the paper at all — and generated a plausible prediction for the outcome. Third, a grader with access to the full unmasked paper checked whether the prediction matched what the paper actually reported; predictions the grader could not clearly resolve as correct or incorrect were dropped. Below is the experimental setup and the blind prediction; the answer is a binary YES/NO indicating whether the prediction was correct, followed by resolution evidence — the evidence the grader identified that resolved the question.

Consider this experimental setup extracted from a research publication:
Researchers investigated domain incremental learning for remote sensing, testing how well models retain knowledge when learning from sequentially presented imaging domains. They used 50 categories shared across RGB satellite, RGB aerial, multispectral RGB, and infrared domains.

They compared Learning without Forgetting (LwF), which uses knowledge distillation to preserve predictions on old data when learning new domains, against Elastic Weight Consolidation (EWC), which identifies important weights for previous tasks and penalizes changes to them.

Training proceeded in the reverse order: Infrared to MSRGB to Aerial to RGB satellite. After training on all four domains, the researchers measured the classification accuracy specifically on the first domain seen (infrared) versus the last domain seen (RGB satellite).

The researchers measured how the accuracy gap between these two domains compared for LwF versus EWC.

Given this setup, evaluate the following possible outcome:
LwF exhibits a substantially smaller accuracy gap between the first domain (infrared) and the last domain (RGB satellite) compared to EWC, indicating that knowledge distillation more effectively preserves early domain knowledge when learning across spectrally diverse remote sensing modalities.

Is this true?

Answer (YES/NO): NO